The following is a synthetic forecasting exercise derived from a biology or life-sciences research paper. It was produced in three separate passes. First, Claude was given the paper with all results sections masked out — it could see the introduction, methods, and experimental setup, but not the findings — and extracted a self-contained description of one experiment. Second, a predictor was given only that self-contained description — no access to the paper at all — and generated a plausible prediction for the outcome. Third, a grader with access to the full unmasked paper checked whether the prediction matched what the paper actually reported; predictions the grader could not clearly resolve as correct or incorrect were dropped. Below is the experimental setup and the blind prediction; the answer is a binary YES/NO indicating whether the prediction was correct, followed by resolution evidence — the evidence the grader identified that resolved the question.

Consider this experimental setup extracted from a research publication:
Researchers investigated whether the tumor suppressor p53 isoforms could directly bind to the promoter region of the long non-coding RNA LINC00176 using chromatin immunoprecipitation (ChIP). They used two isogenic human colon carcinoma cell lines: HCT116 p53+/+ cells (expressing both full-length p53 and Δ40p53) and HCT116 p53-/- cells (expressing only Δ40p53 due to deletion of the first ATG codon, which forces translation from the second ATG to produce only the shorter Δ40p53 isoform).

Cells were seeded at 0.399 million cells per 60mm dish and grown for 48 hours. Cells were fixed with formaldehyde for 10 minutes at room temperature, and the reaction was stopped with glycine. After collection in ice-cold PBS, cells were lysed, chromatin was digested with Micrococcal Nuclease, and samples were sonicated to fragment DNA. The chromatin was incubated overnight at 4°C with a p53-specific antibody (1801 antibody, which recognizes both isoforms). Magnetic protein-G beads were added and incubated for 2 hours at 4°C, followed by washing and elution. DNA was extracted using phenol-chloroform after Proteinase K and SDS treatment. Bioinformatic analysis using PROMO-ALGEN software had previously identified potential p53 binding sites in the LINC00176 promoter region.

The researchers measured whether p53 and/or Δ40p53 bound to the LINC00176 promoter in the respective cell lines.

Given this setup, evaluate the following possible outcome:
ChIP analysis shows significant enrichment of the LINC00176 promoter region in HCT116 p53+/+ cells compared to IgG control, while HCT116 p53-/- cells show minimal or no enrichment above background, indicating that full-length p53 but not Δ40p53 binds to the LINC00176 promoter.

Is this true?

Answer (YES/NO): NO